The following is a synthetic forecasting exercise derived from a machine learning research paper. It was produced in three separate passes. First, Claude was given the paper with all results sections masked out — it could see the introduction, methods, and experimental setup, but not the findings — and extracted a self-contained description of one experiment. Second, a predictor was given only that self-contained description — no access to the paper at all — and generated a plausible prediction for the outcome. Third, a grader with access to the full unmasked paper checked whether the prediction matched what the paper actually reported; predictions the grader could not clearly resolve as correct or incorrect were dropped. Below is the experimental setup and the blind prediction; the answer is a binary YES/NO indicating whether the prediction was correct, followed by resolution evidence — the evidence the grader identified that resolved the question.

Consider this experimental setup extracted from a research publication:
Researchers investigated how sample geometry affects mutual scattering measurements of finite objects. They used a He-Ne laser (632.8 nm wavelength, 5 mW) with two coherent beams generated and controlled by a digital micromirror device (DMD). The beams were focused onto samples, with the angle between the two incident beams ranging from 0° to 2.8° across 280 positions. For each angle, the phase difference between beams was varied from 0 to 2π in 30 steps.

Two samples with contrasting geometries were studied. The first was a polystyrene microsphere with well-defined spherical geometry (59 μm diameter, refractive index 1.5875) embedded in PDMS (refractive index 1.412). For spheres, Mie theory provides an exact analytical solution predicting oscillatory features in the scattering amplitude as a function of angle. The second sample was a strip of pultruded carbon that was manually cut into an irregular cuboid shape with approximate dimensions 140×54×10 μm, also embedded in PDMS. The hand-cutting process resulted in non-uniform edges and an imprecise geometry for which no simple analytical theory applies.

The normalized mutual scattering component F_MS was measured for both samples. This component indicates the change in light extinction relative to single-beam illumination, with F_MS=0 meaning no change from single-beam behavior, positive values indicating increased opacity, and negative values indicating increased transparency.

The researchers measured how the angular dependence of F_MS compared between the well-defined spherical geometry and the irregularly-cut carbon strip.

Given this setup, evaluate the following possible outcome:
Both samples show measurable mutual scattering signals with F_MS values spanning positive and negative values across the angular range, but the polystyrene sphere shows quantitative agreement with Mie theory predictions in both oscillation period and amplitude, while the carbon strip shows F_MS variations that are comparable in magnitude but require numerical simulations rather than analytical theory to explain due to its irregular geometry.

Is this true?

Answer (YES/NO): NO